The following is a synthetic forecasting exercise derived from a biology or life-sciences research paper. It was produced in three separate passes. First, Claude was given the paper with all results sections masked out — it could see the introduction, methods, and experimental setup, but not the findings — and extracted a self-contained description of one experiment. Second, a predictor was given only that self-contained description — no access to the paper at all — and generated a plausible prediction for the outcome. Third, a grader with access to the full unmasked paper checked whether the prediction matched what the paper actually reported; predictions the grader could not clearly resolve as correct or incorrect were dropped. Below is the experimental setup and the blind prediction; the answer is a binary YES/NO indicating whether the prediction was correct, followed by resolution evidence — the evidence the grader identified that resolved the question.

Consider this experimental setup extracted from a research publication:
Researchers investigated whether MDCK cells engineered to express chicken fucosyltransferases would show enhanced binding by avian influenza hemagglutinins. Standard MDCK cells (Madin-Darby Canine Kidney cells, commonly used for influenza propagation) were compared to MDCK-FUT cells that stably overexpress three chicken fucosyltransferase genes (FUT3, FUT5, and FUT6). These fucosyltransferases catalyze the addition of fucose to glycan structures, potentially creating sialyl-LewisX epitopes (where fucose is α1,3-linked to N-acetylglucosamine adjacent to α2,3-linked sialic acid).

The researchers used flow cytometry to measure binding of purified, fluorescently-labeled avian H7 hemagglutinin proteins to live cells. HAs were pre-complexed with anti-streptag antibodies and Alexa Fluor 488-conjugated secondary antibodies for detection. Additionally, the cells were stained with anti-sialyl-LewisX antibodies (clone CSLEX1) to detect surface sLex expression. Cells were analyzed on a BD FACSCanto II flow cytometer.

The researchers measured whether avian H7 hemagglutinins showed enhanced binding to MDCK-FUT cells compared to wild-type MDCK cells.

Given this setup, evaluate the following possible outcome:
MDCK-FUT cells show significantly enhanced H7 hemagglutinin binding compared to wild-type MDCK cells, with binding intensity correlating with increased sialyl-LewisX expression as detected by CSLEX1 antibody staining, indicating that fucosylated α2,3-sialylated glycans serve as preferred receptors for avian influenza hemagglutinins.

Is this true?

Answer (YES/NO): NO